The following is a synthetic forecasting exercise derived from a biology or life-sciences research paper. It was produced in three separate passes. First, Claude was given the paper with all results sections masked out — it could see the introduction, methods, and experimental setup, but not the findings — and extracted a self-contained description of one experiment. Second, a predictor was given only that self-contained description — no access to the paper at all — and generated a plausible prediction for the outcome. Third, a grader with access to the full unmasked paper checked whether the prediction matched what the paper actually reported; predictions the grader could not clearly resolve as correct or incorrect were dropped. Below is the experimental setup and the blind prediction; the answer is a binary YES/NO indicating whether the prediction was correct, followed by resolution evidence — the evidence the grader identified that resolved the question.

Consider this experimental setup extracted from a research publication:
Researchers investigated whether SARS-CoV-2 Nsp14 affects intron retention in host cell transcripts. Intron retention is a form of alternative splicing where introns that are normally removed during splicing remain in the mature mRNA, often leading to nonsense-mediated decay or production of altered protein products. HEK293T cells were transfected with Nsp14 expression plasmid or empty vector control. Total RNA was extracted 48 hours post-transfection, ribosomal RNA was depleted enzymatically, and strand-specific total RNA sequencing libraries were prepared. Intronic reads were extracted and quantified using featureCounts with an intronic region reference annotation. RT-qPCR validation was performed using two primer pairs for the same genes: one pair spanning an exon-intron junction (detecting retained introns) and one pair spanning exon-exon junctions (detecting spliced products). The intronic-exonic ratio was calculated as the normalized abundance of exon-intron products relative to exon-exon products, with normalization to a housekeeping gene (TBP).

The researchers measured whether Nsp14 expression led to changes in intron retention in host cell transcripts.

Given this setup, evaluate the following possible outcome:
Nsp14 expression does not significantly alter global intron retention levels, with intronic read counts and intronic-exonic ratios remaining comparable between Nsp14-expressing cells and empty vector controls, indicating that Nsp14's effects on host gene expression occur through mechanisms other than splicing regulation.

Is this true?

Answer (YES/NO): NO